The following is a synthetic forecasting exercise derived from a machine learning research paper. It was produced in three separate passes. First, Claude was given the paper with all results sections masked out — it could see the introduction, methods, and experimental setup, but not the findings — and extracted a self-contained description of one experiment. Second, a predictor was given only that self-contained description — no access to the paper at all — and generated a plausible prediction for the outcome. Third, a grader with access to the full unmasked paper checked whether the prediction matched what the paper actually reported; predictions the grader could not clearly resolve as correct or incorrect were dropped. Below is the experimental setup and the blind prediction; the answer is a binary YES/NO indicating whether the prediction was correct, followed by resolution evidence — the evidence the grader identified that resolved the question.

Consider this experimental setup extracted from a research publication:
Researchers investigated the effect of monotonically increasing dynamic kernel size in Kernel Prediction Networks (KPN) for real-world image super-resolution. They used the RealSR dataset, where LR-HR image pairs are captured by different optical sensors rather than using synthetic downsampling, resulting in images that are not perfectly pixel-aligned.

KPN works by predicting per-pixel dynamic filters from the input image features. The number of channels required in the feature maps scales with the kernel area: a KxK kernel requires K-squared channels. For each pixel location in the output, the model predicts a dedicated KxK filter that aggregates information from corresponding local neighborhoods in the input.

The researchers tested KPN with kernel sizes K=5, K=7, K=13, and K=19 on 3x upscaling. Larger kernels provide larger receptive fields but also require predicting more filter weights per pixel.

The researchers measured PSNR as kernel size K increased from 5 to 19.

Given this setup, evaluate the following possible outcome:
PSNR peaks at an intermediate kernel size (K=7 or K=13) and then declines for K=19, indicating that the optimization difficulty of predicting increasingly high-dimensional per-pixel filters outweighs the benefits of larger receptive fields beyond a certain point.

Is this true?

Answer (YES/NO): NO